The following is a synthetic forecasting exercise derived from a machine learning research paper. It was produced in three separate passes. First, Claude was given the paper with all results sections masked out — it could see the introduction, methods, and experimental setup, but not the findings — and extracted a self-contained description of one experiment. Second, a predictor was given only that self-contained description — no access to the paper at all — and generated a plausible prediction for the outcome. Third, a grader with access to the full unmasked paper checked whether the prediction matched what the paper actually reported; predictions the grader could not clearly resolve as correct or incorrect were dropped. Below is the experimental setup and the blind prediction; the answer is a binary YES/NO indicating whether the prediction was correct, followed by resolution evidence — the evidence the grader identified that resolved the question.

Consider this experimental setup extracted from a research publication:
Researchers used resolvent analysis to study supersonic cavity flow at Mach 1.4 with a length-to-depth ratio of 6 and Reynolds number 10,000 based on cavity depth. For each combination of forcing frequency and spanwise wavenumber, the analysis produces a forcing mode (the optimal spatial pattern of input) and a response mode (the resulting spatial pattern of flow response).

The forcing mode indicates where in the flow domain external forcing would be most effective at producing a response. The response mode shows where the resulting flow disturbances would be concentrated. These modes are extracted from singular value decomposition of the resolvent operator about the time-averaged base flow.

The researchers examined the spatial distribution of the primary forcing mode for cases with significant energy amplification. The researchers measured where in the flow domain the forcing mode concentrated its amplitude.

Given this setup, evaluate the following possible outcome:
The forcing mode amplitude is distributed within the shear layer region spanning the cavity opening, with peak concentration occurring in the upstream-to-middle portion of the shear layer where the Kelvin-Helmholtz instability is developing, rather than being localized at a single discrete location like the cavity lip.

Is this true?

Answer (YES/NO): NO